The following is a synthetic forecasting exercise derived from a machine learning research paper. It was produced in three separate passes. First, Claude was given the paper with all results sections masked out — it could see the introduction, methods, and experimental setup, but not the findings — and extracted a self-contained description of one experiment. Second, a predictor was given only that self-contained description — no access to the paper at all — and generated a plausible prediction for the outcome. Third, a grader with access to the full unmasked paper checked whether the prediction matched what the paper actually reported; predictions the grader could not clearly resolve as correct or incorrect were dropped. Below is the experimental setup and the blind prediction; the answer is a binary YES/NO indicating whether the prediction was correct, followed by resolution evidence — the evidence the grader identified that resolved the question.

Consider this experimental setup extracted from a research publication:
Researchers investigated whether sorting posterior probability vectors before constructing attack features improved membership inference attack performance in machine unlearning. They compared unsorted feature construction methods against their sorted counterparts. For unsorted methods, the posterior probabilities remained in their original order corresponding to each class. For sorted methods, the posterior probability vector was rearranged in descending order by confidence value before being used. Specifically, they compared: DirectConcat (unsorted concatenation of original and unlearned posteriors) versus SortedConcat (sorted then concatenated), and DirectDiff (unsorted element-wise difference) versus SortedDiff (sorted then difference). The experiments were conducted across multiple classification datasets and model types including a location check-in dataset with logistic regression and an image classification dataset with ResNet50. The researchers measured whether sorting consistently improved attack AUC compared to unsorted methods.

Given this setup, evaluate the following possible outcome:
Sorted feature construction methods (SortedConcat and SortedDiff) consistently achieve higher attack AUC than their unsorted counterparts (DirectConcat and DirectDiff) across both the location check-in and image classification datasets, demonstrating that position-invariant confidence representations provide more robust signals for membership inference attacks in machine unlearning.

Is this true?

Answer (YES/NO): YES